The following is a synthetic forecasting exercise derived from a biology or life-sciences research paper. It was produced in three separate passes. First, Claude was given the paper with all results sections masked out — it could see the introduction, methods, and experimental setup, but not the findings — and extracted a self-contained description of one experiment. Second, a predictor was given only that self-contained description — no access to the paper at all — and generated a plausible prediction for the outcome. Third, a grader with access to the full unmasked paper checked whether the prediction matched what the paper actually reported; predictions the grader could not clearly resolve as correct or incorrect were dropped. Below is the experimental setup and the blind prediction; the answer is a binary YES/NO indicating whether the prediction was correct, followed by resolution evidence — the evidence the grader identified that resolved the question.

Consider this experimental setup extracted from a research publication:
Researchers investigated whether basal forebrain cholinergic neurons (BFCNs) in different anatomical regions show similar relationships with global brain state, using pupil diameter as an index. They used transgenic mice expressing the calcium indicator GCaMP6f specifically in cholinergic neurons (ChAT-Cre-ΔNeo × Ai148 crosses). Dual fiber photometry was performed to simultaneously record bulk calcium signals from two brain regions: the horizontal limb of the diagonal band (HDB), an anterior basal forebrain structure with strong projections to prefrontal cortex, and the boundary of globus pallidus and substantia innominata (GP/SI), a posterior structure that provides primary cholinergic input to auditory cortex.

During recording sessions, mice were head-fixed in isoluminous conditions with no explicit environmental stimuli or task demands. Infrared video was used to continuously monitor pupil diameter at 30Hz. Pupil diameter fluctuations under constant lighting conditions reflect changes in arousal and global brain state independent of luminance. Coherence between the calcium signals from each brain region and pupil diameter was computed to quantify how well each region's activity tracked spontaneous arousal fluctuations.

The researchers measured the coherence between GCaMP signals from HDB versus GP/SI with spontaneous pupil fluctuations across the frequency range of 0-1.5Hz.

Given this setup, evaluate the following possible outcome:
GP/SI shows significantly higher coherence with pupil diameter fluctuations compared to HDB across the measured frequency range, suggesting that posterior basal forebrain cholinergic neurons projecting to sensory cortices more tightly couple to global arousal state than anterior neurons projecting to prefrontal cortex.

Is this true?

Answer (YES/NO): NO